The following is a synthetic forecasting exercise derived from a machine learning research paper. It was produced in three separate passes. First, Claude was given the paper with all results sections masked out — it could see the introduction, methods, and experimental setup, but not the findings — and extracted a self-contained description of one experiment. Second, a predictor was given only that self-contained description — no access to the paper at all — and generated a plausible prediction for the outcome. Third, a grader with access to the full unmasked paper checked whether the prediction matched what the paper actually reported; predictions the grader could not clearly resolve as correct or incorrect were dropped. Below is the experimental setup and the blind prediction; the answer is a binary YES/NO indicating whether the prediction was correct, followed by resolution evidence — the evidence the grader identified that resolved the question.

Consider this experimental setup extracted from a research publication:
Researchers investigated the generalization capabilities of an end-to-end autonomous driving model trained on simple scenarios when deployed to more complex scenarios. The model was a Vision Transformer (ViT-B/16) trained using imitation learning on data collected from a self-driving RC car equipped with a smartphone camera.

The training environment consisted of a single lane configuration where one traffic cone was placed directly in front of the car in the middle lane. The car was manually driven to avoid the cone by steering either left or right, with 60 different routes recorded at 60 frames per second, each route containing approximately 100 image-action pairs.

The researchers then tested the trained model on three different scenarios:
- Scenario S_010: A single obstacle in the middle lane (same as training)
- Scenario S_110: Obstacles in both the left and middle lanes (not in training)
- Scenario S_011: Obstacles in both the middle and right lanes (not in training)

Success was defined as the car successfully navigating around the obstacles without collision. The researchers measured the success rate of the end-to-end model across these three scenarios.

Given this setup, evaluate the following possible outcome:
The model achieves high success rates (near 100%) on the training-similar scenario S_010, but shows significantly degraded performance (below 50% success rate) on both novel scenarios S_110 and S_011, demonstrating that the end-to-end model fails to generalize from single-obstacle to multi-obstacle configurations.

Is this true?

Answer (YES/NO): NO